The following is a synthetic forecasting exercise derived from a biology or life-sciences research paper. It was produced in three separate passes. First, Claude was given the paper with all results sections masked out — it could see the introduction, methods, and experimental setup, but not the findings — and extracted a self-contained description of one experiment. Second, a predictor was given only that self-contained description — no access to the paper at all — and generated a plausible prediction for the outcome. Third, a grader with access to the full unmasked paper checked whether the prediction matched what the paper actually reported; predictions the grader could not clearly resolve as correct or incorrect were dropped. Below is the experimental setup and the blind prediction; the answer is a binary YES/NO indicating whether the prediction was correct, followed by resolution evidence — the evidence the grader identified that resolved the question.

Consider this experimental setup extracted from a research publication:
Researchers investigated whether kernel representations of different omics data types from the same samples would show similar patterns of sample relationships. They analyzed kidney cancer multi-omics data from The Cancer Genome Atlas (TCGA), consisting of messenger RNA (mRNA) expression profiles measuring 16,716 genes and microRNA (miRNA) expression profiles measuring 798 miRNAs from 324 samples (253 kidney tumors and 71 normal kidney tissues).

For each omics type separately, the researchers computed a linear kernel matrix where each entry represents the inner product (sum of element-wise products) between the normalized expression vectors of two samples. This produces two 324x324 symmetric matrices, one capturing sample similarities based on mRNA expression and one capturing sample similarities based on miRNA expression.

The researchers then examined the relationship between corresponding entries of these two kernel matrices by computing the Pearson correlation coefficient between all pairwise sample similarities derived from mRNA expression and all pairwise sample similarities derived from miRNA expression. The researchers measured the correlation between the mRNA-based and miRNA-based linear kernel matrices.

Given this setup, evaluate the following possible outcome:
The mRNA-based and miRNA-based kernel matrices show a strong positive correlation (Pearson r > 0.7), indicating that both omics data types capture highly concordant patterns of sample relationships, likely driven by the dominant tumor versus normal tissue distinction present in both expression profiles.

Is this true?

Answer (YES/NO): NO